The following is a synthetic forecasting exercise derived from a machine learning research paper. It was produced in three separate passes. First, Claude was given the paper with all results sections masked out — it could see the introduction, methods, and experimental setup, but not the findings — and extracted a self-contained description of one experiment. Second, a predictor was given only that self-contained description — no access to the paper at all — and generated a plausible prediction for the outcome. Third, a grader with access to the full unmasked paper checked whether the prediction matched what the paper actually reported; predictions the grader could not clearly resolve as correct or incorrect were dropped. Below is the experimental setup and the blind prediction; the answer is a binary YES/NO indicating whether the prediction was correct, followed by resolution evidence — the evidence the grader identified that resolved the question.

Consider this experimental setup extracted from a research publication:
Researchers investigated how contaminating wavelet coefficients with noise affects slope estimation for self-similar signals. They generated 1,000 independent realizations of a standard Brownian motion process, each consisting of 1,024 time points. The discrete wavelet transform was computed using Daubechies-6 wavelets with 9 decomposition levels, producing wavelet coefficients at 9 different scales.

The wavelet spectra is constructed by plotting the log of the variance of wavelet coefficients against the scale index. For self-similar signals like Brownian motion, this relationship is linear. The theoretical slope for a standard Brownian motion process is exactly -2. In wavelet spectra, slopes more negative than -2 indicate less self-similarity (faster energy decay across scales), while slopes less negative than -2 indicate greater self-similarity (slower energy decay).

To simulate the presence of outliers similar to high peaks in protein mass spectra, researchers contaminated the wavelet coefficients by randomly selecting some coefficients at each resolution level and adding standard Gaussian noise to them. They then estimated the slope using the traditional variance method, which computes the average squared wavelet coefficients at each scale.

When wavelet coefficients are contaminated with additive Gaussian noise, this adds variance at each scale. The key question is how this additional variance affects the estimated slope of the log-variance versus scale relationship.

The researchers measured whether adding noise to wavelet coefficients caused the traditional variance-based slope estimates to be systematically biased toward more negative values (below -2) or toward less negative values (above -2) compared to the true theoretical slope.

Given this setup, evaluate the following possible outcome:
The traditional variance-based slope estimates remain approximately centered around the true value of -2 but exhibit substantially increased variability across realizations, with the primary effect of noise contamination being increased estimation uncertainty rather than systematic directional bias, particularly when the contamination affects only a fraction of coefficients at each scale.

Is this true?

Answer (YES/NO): NO